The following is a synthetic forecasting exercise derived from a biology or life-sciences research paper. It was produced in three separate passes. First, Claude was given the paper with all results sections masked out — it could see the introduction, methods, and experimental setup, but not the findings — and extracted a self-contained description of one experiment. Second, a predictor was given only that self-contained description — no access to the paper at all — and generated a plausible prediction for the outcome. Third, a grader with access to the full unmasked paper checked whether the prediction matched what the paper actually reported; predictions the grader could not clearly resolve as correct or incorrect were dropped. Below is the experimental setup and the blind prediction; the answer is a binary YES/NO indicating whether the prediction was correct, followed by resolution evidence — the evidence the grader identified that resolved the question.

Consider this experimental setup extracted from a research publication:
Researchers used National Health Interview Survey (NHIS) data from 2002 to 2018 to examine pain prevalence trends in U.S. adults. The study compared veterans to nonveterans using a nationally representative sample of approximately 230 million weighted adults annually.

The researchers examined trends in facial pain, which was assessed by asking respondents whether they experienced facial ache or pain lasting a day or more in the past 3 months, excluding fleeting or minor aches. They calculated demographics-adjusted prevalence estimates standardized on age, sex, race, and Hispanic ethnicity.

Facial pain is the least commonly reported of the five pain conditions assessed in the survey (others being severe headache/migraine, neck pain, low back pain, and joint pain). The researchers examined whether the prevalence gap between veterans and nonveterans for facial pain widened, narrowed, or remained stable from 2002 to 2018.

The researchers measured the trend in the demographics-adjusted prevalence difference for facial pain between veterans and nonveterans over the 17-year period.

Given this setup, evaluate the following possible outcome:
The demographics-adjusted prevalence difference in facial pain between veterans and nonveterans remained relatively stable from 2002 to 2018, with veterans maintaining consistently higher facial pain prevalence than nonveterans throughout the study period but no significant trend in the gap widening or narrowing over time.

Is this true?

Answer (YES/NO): NO